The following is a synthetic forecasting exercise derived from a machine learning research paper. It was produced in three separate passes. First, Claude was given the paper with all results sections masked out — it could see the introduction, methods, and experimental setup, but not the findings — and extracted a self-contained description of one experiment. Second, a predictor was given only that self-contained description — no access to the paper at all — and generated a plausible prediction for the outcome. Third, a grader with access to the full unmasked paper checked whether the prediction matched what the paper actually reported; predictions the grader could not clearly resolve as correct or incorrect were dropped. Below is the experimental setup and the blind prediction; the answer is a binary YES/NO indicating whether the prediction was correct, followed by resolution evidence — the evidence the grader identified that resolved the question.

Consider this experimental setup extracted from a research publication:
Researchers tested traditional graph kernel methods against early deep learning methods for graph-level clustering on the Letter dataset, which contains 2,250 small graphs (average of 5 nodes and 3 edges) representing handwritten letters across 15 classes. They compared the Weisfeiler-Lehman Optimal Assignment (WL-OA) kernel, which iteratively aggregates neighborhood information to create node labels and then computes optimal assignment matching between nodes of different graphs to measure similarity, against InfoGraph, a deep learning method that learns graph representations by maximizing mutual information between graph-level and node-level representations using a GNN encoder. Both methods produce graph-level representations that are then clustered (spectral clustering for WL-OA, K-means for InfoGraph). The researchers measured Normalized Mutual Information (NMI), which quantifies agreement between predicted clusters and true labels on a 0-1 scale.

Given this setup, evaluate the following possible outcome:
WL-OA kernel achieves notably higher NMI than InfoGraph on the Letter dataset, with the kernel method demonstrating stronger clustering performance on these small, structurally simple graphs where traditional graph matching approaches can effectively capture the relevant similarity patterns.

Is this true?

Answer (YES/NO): YES